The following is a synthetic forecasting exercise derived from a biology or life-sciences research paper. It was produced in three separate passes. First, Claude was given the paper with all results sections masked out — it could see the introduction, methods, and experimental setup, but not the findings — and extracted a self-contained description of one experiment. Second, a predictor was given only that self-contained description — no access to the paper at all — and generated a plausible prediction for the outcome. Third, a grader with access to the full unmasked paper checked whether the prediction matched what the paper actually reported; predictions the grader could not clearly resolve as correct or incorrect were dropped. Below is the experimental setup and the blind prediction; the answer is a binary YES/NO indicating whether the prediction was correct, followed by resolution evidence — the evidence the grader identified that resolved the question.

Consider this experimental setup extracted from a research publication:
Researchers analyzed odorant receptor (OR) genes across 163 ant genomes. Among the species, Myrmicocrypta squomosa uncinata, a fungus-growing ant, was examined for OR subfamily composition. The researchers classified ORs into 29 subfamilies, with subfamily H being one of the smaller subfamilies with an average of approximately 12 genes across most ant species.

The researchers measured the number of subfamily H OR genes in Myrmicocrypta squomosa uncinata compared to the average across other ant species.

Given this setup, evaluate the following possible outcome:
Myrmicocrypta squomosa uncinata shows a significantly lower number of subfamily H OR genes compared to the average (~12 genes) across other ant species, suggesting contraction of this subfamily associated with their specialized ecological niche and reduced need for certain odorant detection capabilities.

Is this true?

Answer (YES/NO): NO